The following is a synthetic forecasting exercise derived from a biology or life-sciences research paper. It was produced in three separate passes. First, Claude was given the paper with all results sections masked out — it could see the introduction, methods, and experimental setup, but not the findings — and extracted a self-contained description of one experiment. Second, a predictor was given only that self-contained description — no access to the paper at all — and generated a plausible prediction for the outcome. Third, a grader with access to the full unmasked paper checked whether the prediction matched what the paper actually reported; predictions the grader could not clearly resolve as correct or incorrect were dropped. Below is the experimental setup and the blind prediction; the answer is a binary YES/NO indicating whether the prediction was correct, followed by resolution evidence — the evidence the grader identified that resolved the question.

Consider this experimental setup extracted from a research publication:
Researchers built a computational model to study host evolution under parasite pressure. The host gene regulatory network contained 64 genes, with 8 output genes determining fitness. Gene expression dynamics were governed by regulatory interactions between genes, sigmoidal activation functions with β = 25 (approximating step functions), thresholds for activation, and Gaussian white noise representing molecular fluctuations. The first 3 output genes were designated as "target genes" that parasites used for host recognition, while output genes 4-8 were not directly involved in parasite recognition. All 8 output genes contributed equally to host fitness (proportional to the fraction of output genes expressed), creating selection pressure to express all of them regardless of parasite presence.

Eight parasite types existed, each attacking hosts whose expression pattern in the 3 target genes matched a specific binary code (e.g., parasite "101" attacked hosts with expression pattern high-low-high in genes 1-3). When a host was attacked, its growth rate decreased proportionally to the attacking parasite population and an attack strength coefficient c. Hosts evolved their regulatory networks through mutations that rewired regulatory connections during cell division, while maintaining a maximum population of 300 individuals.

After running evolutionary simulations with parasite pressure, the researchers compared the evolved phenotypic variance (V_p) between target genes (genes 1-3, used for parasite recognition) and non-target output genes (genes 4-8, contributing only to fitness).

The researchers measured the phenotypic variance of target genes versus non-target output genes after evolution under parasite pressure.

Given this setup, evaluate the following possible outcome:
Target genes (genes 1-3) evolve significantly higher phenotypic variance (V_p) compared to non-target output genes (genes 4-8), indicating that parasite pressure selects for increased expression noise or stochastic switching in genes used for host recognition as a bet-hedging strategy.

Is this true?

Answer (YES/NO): YES